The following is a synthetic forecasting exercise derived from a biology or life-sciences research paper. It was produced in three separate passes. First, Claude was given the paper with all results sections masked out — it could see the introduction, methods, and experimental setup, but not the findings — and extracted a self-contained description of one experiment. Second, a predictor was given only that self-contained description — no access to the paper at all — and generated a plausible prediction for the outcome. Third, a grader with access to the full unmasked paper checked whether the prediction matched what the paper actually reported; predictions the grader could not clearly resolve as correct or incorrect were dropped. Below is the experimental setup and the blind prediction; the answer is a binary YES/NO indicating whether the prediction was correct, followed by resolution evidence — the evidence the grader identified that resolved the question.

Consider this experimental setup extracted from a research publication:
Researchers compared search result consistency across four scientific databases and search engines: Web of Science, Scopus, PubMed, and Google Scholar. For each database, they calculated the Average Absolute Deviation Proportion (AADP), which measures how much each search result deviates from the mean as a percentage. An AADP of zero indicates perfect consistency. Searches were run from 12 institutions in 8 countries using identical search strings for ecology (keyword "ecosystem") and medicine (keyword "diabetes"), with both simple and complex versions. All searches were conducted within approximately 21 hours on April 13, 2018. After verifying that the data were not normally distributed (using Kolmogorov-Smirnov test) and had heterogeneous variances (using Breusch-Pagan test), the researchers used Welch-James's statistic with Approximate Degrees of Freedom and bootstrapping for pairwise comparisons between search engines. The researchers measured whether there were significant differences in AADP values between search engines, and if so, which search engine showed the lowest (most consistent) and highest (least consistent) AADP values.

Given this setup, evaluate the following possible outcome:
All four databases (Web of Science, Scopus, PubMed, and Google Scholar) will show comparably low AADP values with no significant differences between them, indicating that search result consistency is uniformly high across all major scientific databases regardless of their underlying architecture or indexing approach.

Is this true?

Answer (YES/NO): NO